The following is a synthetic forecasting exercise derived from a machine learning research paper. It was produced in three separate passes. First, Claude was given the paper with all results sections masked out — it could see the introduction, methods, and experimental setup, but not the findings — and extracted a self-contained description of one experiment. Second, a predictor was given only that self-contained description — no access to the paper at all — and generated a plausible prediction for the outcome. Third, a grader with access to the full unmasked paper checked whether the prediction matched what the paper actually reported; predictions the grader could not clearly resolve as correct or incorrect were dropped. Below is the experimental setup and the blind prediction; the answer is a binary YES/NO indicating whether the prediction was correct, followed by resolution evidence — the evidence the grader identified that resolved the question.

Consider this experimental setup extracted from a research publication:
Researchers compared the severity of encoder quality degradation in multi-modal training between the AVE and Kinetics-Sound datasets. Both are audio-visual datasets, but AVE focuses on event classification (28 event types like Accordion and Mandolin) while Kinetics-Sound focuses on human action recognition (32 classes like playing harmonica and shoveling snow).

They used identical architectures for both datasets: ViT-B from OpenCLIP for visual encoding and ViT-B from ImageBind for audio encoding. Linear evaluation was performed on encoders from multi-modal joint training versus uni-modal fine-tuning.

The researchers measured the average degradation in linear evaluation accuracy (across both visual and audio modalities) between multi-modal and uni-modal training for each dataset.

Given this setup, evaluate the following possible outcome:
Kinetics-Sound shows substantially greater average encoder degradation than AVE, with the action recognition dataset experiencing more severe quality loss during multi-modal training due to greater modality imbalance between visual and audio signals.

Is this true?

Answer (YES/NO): NO